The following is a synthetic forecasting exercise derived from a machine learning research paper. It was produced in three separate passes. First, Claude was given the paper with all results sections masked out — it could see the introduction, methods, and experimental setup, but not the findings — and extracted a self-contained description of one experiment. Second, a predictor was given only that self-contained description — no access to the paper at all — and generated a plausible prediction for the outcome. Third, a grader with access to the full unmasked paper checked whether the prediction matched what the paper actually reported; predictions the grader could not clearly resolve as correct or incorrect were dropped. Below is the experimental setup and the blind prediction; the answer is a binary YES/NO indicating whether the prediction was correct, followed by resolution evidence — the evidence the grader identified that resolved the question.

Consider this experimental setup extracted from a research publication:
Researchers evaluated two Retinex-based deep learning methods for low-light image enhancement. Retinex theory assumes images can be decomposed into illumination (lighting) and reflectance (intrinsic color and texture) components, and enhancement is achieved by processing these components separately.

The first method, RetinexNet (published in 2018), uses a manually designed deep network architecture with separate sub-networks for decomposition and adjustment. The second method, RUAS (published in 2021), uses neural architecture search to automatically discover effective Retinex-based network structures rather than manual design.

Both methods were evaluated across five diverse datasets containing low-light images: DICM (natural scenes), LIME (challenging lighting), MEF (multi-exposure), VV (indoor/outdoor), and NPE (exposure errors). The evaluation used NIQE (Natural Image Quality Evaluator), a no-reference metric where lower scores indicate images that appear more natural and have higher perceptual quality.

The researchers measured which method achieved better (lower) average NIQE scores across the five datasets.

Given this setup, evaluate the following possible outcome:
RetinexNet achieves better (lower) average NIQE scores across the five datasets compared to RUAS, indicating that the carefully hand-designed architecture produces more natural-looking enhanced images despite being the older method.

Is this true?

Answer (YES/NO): YES